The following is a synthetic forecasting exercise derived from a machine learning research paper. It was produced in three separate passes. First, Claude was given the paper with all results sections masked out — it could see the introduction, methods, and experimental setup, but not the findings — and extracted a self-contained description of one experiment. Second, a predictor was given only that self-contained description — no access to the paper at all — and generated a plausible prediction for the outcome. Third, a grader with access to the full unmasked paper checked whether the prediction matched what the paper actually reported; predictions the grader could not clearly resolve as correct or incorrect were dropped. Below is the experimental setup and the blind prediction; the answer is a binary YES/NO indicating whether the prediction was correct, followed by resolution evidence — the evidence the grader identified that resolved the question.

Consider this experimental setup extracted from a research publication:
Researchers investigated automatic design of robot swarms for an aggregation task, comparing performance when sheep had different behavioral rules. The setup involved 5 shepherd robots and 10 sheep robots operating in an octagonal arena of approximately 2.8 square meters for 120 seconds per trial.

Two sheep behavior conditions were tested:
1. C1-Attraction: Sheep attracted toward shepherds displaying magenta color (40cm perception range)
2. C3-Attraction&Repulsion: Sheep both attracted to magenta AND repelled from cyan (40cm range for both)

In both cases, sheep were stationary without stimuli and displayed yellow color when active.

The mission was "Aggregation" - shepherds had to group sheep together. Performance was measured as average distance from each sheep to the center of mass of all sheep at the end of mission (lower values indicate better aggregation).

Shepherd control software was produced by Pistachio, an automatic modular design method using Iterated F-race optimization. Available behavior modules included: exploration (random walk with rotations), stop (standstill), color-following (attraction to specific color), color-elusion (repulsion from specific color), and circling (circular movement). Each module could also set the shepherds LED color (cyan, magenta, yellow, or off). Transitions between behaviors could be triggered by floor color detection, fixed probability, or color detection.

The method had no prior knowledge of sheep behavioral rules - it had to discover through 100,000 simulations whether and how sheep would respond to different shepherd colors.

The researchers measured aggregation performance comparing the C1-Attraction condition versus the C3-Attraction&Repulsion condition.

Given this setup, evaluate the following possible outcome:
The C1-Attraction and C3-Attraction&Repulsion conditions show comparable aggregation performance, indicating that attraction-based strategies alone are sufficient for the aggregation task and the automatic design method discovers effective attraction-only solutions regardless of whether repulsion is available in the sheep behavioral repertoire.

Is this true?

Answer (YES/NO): YES